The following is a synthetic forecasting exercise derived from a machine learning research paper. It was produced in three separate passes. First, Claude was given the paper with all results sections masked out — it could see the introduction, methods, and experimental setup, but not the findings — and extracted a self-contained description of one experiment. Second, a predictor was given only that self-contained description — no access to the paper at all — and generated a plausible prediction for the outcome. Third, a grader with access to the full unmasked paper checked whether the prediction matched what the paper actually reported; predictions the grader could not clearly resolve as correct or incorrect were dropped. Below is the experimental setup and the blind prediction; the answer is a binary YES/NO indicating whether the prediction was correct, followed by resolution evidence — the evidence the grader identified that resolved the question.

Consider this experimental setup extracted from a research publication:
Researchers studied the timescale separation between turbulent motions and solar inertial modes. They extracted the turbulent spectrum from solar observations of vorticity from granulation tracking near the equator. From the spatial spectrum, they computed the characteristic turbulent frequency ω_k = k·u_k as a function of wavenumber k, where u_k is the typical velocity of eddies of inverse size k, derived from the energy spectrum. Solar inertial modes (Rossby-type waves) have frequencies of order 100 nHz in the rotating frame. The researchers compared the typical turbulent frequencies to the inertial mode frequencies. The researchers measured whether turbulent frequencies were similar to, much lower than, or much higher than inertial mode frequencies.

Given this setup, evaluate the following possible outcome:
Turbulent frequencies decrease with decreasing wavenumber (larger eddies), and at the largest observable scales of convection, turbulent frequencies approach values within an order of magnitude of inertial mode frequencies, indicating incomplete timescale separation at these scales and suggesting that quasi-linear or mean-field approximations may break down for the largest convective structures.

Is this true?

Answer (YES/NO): NO